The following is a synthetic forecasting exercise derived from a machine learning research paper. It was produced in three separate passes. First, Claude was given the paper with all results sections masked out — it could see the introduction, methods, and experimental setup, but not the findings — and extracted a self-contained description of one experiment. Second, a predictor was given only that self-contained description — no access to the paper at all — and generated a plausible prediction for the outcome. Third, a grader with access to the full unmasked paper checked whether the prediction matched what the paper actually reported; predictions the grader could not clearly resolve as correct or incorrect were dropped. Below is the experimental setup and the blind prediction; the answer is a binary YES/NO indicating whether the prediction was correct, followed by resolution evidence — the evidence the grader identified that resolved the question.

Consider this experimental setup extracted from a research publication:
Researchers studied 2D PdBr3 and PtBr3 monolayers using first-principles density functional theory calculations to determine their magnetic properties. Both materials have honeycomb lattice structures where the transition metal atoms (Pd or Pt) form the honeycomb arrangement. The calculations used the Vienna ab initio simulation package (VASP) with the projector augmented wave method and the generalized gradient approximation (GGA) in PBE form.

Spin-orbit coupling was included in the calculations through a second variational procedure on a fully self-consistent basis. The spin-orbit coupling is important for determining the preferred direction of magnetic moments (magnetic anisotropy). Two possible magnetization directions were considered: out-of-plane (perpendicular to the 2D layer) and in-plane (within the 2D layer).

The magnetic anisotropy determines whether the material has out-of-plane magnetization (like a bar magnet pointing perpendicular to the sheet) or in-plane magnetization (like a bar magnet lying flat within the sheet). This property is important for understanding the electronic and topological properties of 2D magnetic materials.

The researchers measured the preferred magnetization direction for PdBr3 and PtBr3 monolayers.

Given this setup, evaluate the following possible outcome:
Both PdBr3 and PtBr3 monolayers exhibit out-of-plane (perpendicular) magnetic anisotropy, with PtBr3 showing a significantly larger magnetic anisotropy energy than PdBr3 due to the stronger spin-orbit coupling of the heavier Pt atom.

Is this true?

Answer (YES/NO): NO